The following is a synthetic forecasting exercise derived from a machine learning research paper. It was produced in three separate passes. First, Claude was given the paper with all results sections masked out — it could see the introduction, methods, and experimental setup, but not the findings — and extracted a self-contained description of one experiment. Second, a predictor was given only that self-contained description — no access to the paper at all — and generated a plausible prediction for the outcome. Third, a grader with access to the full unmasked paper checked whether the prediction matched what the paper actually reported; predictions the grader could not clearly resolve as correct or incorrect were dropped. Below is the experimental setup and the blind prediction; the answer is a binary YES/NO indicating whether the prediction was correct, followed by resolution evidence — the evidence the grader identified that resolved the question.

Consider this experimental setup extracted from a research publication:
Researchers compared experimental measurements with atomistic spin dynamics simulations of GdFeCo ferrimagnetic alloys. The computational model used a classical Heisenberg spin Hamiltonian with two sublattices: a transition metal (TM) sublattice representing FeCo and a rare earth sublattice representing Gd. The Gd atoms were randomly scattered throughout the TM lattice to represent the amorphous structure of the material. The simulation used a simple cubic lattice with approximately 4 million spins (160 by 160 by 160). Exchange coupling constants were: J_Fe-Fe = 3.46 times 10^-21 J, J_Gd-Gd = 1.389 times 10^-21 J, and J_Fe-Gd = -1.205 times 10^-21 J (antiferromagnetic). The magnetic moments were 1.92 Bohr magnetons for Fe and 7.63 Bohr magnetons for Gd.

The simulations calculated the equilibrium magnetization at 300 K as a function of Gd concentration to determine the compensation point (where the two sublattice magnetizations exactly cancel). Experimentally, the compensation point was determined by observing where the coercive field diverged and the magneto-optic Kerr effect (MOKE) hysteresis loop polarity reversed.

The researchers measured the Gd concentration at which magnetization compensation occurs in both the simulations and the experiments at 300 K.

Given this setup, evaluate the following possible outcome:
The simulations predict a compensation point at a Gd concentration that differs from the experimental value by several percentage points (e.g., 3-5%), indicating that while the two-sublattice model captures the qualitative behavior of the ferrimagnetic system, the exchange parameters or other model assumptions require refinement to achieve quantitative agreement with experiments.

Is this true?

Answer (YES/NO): YES